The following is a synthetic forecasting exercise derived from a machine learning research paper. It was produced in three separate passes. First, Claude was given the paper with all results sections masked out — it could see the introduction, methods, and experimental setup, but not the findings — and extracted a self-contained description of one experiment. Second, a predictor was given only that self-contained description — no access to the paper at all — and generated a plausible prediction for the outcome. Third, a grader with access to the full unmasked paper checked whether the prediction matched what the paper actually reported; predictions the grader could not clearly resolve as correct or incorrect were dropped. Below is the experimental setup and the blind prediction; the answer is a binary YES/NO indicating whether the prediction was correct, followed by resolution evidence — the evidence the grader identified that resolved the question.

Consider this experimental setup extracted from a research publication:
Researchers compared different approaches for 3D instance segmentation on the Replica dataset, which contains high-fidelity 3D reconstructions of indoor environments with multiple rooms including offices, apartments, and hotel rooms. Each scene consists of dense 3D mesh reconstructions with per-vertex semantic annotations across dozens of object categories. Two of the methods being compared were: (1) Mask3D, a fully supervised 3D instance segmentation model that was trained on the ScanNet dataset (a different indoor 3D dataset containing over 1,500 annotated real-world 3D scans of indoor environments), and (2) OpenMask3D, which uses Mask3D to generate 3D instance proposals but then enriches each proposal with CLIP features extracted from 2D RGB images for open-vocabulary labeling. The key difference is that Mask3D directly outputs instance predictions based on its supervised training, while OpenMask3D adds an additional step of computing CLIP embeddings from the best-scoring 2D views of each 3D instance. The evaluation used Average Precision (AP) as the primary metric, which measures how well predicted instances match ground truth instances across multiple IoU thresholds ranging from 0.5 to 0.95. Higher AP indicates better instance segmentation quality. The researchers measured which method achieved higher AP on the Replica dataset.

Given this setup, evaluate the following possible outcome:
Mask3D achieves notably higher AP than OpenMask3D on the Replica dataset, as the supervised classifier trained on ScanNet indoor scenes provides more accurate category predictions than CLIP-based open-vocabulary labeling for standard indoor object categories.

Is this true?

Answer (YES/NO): NO